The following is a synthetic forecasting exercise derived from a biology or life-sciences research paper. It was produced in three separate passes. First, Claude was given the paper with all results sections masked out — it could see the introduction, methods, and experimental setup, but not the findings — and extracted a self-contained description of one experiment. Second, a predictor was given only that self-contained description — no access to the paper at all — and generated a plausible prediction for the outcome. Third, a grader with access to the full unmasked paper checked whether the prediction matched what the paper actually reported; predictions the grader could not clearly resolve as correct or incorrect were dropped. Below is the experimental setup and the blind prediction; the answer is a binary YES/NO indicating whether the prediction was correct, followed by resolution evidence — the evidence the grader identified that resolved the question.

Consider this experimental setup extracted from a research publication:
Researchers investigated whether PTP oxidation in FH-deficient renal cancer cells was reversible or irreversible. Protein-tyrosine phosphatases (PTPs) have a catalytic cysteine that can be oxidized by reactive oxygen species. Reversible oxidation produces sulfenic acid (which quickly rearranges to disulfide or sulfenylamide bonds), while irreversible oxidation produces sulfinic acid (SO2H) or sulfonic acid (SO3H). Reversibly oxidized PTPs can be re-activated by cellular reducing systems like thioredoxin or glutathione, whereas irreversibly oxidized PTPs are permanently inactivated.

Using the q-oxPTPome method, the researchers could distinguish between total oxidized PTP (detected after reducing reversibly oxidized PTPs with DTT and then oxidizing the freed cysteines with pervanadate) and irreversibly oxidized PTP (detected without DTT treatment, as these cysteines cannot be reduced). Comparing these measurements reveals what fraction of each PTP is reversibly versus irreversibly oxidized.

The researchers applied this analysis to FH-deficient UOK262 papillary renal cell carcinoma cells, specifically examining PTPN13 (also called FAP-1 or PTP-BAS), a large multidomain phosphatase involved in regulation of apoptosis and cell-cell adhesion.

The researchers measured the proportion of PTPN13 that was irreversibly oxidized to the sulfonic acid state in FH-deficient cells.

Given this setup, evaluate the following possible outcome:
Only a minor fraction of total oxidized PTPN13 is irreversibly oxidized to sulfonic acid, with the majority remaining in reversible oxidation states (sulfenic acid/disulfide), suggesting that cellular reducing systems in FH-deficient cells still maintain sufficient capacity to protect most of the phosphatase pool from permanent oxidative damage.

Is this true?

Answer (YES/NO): NO